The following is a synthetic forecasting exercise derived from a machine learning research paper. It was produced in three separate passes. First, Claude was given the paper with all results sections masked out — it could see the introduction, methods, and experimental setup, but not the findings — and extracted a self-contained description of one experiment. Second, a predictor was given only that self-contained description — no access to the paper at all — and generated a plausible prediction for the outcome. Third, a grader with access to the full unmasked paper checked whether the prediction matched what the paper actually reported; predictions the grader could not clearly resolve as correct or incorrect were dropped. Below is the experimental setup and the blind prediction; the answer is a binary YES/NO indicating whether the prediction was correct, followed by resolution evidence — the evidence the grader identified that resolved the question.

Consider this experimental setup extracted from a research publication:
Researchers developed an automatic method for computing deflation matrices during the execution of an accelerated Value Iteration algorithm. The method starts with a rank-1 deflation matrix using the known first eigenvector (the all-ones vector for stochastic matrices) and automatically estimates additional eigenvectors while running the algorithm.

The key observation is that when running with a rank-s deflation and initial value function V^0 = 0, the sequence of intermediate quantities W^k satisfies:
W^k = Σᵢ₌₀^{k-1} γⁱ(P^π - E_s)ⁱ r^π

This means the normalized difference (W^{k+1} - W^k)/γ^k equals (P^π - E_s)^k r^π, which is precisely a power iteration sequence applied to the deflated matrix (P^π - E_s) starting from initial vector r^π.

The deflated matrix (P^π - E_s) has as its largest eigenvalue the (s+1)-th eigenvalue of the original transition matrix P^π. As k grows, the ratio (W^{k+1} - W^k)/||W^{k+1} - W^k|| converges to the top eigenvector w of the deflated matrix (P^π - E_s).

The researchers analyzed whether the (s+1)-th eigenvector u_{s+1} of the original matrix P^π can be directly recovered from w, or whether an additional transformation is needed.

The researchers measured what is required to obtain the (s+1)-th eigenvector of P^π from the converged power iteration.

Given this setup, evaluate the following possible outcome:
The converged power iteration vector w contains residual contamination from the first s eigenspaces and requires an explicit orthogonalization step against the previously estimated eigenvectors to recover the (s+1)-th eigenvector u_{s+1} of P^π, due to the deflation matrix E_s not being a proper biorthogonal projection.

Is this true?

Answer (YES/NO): NO